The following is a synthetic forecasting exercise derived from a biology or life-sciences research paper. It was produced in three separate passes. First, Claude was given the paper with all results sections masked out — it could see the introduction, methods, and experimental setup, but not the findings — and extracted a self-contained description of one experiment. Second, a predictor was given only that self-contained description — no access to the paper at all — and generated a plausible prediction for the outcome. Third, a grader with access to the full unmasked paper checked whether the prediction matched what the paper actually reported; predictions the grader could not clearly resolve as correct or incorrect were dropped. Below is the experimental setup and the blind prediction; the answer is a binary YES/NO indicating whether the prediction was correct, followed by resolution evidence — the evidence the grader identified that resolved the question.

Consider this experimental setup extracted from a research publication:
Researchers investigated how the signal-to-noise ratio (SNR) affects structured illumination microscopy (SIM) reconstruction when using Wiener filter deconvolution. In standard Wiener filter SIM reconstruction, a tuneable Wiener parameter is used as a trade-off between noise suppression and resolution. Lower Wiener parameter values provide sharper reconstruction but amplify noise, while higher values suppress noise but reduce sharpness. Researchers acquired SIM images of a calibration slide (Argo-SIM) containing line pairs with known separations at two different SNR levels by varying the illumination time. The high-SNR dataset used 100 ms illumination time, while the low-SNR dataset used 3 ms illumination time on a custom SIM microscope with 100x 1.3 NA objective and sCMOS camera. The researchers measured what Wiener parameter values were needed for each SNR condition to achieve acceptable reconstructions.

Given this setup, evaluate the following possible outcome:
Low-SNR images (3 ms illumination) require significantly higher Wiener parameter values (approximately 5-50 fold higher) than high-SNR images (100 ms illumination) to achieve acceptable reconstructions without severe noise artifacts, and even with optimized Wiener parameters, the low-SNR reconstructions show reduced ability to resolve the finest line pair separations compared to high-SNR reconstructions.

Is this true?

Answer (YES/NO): NO